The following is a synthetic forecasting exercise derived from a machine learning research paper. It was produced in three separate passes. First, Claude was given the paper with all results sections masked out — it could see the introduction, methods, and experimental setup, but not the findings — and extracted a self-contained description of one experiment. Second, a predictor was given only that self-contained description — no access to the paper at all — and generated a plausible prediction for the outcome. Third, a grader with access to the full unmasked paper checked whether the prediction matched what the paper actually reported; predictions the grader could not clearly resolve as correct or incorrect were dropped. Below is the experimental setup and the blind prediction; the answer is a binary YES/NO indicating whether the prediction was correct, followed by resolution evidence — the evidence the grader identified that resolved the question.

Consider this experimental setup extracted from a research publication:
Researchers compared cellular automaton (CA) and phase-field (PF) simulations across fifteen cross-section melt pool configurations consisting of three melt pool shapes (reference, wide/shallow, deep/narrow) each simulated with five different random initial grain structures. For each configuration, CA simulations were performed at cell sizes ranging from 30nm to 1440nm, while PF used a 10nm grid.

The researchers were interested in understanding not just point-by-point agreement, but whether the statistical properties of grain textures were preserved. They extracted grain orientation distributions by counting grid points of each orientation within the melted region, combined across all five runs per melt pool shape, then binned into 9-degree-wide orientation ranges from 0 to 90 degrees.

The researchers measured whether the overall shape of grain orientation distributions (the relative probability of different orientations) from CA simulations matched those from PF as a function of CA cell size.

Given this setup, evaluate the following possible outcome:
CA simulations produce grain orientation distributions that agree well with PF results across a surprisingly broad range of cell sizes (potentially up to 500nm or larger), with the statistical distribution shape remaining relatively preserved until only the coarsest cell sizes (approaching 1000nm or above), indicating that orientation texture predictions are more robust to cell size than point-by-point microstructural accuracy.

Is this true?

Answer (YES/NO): NO